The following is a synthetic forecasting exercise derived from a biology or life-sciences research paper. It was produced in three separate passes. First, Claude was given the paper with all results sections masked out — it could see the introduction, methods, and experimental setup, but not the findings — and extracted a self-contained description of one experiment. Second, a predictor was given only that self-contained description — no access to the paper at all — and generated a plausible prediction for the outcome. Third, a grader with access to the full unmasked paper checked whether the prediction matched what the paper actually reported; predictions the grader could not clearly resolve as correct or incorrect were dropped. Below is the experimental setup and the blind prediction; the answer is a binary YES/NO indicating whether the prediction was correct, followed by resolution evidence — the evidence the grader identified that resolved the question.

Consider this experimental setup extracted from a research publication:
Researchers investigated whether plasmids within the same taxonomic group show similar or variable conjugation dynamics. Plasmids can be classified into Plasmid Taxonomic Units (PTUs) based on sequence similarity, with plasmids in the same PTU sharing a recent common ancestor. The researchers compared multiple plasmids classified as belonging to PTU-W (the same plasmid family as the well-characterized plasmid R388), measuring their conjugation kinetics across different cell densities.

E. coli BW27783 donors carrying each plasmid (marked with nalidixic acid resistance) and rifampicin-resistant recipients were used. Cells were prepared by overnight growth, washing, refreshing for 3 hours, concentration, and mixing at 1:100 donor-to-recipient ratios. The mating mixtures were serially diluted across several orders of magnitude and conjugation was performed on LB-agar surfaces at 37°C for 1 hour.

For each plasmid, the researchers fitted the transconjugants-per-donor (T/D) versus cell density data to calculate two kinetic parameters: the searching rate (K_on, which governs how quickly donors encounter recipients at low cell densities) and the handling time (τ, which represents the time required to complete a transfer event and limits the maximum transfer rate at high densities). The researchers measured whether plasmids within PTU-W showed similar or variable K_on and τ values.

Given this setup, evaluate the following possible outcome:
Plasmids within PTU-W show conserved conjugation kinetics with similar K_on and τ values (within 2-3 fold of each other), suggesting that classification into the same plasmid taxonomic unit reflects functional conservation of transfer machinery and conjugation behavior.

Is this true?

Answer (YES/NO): NO